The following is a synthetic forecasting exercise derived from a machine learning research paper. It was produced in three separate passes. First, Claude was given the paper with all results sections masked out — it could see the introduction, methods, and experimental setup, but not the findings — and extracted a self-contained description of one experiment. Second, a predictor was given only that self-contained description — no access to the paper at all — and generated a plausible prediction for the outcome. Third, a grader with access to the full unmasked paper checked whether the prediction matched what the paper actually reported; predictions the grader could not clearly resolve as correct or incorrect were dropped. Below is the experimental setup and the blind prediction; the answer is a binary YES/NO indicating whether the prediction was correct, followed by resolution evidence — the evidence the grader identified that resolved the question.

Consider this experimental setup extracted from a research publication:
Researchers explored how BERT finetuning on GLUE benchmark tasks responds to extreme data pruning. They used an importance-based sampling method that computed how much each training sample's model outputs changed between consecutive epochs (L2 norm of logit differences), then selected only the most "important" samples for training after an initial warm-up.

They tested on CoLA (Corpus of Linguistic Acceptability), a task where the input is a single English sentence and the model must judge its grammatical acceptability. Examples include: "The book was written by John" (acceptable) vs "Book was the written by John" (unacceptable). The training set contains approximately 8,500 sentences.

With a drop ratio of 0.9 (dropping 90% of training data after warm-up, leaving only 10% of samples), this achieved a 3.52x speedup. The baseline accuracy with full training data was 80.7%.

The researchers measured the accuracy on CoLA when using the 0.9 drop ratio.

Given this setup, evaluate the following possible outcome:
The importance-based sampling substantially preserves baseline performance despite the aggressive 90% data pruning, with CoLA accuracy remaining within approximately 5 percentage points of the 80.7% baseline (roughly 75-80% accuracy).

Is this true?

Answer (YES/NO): NO